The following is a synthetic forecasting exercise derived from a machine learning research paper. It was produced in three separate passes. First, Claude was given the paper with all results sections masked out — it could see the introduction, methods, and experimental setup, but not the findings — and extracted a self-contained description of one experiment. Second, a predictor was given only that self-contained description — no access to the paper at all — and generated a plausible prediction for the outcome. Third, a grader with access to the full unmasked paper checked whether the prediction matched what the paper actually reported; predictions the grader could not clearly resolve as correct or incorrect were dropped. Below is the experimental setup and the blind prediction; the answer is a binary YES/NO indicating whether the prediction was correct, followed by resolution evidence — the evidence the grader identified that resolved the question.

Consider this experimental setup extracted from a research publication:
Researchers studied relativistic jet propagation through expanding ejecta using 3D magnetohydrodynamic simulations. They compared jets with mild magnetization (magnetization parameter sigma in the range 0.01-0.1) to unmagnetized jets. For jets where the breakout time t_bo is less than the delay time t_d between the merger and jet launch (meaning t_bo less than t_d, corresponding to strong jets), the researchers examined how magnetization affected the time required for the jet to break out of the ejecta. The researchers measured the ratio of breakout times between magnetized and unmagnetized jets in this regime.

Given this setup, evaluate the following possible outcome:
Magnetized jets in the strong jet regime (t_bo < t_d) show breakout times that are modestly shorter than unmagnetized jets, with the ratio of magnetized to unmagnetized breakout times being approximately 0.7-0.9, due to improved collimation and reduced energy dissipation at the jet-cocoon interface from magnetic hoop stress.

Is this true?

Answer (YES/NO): NO